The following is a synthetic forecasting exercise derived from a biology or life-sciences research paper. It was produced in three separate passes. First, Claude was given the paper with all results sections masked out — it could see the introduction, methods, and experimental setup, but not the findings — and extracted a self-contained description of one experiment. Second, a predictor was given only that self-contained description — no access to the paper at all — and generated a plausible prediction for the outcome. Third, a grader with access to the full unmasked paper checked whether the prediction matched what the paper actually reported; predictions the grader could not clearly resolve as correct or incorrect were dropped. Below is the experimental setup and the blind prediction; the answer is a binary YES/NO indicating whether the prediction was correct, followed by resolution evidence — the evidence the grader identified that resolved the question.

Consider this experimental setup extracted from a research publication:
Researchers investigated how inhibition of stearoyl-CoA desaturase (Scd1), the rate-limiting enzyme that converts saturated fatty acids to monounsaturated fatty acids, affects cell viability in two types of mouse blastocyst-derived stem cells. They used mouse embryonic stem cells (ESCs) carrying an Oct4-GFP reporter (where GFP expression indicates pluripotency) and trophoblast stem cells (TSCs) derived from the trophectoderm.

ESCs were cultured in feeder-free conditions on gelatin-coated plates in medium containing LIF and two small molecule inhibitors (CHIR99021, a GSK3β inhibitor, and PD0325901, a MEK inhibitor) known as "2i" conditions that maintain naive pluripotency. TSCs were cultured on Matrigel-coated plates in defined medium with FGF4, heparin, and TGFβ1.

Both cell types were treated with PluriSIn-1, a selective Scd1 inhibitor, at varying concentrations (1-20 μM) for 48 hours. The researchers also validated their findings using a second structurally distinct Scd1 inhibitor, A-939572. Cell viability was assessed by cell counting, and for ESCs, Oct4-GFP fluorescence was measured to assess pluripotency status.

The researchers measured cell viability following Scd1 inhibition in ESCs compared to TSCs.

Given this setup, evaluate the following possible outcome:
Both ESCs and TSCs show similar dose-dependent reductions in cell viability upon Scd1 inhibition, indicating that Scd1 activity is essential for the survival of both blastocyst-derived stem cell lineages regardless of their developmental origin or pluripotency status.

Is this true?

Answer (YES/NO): NO